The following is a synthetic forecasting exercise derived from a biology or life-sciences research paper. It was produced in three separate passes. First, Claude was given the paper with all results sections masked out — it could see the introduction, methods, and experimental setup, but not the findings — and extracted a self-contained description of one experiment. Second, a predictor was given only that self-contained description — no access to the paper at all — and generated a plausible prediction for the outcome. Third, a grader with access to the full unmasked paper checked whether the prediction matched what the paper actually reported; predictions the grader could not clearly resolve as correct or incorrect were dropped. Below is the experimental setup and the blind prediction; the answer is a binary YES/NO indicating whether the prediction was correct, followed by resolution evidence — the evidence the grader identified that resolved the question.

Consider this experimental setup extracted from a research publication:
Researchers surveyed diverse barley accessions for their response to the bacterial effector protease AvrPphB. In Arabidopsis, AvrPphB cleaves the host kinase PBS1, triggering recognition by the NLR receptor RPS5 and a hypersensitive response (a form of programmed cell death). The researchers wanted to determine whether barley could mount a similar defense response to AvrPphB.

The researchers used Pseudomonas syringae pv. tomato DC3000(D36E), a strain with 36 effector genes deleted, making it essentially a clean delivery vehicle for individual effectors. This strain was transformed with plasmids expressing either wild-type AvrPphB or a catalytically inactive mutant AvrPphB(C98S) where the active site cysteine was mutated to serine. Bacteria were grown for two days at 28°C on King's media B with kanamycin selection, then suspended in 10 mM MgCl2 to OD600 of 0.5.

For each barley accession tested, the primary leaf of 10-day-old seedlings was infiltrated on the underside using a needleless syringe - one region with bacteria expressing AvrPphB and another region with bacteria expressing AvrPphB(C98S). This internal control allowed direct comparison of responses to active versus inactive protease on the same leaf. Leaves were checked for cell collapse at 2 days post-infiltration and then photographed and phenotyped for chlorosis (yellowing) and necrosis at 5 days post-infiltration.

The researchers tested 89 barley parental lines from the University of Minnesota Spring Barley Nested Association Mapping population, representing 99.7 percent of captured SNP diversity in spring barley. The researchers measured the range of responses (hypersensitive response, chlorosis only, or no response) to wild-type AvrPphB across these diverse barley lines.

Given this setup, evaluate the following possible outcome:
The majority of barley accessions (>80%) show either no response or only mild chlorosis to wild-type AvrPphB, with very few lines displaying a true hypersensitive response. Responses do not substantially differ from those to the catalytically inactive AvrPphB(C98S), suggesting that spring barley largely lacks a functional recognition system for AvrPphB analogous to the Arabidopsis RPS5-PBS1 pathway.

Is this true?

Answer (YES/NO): NO